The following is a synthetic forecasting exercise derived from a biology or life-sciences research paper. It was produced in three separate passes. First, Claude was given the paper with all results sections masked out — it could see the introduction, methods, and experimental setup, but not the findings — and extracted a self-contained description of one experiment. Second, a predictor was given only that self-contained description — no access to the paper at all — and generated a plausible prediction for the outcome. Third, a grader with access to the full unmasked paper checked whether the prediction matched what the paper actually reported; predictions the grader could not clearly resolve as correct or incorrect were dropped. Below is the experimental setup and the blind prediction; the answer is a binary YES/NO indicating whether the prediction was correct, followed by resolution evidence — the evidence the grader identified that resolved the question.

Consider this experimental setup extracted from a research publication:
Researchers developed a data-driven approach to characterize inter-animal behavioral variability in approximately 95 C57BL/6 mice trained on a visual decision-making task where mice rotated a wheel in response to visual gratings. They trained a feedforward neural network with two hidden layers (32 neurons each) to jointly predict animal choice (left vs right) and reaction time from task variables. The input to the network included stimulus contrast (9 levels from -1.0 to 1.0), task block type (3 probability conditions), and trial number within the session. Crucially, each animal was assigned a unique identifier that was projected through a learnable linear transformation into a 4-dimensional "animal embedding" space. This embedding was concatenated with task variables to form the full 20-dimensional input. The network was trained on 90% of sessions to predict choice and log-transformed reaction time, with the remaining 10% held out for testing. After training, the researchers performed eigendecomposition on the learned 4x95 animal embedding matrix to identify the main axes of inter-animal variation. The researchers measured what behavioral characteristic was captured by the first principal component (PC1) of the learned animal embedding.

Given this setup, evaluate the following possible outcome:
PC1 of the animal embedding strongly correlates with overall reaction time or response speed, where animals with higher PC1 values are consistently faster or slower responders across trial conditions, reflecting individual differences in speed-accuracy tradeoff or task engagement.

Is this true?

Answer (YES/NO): YES